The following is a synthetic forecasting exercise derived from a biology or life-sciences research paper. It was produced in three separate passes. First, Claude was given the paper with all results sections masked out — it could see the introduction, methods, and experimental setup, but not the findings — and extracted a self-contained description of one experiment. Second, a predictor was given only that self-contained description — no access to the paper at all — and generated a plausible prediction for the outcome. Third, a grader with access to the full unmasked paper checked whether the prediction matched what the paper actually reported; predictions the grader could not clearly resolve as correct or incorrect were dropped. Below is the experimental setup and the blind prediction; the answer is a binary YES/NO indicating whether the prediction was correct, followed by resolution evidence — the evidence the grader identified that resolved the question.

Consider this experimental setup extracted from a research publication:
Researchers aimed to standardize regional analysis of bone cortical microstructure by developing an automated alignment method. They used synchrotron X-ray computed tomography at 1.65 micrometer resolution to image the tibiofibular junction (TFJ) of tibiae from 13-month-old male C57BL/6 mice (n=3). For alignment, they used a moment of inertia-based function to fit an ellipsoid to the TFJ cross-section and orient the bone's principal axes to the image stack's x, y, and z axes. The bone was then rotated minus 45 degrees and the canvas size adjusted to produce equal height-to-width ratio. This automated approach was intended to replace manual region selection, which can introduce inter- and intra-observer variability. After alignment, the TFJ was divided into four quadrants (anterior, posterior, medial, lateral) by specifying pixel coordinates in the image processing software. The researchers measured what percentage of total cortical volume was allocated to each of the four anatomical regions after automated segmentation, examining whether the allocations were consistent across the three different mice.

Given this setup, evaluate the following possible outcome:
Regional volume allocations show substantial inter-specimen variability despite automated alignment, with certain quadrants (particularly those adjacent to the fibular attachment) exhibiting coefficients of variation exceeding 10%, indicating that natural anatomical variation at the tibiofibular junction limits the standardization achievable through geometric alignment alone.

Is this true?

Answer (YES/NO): NO